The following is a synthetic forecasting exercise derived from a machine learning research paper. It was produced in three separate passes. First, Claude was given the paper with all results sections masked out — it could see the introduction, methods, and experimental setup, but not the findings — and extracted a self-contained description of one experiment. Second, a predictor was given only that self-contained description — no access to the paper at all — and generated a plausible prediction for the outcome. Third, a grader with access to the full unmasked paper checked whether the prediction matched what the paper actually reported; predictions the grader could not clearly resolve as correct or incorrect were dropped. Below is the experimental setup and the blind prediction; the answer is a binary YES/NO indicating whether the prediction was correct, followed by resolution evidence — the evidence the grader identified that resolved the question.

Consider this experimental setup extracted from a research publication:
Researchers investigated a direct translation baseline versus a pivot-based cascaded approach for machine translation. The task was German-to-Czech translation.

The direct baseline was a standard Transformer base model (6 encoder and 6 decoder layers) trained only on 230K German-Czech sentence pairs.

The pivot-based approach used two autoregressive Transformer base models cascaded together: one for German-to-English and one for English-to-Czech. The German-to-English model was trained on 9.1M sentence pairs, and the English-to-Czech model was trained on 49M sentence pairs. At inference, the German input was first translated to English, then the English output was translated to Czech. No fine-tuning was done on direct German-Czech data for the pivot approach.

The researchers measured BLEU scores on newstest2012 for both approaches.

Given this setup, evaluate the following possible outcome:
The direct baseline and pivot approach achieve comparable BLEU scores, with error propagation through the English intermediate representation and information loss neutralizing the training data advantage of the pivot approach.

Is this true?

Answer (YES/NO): NO